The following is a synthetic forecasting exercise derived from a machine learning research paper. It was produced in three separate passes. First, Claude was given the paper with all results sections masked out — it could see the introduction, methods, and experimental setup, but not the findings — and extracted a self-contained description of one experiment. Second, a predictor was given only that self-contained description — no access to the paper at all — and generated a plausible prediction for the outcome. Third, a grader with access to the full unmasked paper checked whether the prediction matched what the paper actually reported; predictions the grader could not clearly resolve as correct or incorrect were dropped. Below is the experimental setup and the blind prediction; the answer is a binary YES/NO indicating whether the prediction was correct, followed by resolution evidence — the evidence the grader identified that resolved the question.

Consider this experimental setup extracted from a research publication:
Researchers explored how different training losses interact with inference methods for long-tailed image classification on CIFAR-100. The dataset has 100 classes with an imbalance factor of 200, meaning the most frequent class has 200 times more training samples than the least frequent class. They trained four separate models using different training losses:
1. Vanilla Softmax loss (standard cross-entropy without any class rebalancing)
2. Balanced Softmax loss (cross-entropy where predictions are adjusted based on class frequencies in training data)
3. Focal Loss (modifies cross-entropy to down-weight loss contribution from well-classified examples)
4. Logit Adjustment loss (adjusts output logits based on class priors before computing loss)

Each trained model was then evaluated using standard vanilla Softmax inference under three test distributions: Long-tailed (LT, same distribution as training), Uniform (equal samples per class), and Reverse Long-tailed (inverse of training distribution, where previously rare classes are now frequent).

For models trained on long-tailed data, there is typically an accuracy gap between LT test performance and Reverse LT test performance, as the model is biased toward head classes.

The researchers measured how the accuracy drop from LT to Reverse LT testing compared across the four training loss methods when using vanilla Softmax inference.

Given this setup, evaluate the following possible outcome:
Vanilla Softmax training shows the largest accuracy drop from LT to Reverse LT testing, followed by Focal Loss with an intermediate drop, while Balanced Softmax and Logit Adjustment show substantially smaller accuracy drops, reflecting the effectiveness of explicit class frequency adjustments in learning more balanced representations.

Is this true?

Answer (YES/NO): NO